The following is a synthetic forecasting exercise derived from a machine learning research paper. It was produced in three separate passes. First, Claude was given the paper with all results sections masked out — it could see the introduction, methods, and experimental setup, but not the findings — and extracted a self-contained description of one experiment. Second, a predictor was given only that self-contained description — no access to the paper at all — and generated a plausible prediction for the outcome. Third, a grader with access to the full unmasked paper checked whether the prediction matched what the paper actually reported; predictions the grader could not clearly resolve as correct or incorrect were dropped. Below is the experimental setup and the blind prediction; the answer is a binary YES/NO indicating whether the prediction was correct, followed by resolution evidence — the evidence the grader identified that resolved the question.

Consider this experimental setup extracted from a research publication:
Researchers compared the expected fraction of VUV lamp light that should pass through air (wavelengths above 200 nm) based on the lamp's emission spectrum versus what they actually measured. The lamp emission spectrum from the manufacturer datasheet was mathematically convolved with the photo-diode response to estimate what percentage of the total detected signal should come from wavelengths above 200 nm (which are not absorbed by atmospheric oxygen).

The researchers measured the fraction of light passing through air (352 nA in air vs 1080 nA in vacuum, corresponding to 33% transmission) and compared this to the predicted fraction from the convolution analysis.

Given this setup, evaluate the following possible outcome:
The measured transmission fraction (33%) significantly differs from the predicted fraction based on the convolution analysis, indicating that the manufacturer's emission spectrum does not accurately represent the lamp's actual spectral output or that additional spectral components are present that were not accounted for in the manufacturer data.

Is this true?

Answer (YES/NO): YES